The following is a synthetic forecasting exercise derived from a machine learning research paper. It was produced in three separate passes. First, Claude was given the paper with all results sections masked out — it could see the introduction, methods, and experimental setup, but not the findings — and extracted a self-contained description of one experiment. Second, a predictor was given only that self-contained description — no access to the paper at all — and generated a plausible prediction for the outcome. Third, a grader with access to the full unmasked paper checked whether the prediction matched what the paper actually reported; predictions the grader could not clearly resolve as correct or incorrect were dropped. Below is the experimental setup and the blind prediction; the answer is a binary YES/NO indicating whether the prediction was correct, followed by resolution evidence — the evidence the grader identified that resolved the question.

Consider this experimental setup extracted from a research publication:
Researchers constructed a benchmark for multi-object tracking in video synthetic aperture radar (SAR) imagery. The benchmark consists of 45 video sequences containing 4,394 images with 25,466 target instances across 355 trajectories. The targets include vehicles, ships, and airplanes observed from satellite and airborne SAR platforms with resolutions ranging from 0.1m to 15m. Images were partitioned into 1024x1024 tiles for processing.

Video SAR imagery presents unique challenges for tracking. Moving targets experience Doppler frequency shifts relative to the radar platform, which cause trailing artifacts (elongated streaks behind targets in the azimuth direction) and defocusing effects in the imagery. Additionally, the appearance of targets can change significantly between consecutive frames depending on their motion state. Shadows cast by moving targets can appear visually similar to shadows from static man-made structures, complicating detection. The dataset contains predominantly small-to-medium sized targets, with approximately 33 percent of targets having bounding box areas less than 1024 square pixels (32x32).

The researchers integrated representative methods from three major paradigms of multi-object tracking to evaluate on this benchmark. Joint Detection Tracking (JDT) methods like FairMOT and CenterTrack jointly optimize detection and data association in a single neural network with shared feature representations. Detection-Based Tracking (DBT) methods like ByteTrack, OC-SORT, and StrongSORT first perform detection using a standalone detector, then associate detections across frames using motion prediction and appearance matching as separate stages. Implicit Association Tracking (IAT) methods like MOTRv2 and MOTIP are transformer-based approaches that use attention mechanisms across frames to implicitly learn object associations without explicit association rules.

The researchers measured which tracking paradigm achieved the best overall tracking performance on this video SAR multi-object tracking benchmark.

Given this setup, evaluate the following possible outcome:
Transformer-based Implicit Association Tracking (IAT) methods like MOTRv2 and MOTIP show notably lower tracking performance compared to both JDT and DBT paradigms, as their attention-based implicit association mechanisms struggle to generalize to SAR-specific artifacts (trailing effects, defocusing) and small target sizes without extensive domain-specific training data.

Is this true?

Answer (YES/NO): NO